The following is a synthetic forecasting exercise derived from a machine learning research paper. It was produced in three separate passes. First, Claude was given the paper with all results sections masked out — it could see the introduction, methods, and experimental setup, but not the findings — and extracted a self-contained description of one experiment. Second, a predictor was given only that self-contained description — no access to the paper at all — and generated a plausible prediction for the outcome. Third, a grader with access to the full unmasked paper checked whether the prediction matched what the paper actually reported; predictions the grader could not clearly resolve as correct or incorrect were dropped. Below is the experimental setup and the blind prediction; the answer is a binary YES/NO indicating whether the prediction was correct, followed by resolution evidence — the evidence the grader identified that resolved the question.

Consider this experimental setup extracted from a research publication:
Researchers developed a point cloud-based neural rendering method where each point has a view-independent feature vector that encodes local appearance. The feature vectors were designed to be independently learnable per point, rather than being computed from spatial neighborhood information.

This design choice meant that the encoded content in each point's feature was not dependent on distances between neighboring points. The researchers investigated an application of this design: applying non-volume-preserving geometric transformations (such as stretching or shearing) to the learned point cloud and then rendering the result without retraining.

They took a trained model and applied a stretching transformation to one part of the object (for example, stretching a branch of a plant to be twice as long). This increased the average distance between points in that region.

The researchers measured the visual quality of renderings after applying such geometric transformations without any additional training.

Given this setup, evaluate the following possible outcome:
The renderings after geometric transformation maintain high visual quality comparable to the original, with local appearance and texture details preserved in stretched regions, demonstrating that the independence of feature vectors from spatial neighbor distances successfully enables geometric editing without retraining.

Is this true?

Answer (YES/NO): YES